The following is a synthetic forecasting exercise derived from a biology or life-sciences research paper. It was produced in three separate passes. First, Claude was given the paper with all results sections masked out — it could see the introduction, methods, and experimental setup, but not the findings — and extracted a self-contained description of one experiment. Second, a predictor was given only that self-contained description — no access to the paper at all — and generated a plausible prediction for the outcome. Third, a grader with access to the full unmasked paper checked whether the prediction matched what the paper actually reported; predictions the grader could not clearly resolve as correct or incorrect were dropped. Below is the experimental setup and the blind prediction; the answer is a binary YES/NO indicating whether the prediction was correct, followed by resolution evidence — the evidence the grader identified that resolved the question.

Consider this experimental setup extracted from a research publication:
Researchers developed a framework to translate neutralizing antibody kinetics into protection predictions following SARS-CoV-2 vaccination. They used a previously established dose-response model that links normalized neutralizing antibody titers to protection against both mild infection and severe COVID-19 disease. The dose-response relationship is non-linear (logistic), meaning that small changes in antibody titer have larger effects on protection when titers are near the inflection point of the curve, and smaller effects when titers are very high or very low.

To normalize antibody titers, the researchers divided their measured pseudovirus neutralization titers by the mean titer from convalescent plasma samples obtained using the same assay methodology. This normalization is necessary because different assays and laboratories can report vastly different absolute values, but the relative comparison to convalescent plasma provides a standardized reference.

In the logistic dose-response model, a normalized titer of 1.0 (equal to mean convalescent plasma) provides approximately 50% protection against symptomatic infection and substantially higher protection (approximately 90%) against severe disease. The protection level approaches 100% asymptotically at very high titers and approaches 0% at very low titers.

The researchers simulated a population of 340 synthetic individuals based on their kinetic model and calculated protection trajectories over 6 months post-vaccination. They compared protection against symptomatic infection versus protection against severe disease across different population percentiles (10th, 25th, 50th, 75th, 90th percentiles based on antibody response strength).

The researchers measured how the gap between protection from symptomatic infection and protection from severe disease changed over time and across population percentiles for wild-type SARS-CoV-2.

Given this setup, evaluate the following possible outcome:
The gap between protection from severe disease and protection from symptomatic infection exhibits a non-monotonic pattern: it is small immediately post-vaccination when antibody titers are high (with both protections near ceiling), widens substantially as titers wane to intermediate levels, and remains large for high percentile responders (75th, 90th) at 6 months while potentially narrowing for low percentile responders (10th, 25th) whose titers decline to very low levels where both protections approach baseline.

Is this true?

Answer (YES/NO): NO